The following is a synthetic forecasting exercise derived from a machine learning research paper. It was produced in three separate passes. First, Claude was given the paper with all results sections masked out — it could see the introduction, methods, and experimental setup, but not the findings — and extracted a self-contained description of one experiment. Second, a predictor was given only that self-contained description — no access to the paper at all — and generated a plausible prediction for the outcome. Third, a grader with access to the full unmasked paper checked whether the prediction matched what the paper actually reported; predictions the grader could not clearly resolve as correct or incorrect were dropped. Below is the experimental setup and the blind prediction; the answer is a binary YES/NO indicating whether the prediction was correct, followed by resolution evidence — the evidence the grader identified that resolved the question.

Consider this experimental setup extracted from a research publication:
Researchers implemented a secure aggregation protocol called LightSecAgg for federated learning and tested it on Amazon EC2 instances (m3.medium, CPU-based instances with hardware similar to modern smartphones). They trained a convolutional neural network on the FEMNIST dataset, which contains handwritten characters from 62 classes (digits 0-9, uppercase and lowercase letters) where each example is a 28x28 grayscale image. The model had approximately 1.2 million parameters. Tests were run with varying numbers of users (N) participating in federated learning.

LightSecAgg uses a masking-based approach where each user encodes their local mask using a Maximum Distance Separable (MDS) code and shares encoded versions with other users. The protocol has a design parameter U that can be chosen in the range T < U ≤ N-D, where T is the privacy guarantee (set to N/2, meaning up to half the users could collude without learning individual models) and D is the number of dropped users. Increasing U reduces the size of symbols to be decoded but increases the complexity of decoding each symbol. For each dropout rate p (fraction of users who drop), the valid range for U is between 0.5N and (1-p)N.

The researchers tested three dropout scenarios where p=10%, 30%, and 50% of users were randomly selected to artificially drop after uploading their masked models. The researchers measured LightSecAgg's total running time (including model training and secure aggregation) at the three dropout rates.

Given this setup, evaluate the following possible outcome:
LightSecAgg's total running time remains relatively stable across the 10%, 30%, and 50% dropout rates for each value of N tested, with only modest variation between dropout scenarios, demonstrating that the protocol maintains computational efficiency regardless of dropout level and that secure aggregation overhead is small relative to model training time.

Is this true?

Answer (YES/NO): NO